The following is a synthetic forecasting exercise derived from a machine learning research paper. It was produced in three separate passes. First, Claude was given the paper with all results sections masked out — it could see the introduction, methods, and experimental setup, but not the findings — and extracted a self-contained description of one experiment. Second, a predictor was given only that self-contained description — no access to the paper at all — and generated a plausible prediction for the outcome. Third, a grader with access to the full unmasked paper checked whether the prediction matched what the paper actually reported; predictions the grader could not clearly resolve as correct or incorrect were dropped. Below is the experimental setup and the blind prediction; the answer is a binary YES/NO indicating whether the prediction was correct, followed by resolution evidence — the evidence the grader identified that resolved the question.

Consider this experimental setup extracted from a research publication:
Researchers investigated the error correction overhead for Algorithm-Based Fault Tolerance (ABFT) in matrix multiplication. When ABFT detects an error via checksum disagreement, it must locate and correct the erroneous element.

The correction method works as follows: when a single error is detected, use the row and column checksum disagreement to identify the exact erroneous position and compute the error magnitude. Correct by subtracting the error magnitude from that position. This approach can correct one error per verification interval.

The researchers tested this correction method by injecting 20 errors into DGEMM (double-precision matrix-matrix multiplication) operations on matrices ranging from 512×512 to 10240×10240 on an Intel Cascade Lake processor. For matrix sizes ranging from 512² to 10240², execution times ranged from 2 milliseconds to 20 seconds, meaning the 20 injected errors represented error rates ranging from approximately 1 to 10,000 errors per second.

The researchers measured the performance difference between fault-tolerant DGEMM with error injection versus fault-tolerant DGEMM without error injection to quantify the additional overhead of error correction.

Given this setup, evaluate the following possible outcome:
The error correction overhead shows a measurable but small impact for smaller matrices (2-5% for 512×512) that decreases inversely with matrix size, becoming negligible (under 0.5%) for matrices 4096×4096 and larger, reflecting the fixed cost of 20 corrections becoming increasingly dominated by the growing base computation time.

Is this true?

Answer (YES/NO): NO